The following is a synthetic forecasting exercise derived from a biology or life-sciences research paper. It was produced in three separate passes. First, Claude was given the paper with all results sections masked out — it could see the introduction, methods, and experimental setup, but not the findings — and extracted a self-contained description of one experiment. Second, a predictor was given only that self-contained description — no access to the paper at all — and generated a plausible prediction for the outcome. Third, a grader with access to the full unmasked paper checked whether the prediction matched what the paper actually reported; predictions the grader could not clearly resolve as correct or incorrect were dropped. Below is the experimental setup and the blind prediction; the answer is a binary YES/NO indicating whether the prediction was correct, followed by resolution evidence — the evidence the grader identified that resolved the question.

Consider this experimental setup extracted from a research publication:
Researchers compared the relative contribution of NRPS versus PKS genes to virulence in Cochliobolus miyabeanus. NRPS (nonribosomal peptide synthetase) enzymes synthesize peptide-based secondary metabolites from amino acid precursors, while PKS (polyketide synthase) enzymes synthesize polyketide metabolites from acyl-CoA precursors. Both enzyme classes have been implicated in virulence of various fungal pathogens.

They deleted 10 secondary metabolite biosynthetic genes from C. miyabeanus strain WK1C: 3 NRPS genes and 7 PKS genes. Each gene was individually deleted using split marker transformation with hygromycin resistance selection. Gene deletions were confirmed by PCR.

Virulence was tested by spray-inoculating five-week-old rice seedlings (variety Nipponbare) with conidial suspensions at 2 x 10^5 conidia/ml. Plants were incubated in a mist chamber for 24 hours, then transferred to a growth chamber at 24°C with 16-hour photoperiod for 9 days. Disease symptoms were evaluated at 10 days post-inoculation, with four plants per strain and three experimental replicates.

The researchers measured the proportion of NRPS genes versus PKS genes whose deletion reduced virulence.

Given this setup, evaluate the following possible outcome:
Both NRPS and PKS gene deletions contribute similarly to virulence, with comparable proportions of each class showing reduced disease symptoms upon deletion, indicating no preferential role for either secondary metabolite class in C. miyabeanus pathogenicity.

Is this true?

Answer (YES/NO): YES